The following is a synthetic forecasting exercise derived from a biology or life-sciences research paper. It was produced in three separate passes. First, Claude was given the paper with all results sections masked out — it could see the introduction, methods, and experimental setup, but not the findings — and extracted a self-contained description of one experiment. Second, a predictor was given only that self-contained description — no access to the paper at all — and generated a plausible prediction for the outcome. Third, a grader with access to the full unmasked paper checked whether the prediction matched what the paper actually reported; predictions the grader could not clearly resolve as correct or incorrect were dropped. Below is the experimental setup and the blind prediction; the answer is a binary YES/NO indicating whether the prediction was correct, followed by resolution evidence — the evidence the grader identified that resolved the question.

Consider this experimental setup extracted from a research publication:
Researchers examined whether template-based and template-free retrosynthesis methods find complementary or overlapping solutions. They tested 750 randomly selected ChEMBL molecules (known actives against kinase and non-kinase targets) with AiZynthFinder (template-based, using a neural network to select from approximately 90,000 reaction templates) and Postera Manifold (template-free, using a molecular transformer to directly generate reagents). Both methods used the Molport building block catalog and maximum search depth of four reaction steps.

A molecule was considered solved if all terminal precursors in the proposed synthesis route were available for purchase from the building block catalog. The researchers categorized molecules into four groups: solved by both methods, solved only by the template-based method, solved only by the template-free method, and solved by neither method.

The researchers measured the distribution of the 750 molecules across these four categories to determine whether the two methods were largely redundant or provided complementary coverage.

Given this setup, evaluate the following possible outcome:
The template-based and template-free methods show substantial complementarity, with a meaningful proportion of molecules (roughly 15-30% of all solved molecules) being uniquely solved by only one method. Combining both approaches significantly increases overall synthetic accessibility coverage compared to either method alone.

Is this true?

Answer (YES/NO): NO